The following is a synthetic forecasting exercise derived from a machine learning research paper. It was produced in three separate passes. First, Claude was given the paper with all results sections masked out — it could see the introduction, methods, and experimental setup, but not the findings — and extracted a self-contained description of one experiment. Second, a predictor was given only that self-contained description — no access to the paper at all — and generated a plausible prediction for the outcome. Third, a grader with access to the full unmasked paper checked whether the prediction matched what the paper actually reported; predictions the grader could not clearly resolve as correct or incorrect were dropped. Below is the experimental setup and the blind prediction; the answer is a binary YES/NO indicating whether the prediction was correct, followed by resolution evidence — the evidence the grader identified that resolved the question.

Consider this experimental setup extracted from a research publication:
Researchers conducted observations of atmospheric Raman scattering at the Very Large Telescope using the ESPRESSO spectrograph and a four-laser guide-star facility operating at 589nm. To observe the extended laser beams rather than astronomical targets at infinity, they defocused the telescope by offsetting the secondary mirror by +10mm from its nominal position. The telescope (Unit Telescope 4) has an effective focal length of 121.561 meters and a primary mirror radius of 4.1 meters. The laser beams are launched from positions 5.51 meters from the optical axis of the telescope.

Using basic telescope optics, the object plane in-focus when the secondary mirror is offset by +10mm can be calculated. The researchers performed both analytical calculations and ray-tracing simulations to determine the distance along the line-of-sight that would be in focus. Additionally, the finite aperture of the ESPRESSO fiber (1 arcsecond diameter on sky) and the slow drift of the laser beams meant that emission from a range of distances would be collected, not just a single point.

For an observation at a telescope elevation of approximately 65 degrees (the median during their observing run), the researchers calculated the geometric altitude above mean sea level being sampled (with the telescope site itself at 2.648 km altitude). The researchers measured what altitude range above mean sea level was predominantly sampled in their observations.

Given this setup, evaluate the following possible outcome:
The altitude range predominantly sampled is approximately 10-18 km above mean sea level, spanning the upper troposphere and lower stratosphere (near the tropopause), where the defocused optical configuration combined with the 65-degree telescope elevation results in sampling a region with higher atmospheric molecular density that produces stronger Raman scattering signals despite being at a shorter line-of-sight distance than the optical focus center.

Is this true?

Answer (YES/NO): NO